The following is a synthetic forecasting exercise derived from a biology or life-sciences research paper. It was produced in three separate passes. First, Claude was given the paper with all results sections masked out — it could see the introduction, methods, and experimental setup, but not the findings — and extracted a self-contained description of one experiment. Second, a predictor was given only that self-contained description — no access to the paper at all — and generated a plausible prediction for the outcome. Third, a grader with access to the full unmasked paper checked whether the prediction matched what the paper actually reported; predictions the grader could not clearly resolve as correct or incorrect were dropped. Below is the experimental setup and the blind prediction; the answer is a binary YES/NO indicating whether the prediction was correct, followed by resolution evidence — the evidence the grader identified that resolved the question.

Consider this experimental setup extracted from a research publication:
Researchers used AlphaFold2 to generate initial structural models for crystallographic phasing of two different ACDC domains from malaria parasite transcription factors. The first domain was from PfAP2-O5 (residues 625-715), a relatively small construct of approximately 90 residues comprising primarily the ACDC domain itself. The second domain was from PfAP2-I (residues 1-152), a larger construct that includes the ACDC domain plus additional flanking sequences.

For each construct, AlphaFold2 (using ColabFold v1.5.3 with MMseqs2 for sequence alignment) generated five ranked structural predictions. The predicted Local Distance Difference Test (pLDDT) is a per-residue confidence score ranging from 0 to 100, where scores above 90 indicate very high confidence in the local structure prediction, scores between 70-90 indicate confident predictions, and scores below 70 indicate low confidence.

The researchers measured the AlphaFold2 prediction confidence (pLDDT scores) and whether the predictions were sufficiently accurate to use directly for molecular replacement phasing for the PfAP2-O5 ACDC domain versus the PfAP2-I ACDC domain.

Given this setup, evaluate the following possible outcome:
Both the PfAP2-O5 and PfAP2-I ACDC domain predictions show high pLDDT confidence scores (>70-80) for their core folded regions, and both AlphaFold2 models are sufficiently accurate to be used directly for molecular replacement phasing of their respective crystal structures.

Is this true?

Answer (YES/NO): NO